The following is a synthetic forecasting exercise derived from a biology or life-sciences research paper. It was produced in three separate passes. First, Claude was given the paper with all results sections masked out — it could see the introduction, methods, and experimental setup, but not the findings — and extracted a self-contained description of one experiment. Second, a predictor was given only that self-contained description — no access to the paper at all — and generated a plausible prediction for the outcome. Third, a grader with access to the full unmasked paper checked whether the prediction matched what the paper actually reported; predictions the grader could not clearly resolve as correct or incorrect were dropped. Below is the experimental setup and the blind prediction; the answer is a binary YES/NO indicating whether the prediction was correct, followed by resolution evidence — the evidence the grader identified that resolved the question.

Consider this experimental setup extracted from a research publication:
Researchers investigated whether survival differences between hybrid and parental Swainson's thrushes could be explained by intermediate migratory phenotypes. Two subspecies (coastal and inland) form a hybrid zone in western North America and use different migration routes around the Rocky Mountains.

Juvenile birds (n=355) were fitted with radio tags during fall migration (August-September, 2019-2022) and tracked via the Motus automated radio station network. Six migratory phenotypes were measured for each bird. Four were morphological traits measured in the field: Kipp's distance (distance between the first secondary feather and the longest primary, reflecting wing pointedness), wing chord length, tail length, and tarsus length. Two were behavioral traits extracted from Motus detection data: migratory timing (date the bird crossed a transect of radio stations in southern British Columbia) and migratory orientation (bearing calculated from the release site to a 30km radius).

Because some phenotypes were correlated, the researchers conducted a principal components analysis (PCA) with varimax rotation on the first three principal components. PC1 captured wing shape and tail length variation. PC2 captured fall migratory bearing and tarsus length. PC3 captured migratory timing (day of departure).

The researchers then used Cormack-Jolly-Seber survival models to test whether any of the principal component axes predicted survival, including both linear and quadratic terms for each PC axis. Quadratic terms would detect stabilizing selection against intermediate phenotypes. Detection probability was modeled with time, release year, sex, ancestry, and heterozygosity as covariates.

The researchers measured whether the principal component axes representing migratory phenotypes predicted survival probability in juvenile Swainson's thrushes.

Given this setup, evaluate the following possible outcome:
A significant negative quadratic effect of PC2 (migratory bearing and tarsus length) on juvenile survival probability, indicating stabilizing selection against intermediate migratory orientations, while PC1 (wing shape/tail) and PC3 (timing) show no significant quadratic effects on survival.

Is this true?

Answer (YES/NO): NO